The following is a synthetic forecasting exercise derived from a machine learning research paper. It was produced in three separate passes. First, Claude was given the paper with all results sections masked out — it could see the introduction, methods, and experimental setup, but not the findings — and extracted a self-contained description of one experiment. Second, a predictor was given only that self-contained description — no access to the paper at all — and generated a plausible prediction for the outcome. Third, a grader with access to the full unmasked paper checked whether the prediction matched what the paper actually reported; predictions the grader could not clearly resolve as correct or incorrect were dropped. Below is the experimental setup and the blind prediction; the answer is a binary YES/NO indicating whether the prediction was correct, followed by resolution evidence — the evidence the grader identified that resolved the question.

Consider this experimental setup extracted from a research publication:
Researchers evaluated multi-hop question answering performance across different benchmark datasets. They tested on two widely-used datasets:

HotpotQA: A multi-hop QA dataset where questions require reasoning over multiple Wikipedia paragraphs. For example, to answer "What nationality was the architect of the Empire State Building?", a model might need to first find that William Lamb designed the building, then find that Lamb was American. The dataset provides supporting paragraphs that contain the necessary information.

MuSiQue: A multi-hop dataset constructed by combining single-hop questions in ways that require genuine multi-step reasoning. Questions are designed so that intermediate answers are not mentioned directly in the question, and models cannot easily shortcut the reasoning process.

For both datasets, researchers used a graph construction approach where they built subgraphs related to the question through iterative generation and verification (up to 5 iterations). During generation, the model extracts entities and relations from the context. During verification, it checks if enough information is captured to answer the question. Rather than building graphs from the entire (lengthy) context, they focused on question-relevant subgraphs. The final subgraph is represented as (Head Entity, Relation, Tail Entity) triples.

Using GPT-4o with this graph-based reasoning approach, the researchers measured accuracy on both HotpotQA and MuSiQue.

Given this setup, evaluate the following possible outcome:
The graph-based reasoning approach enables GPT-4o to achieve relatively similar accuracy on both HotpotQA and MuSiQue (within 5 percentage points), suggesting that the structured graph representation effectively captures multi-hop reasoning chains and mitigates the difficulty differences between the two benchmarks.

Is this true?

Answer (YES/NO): NO